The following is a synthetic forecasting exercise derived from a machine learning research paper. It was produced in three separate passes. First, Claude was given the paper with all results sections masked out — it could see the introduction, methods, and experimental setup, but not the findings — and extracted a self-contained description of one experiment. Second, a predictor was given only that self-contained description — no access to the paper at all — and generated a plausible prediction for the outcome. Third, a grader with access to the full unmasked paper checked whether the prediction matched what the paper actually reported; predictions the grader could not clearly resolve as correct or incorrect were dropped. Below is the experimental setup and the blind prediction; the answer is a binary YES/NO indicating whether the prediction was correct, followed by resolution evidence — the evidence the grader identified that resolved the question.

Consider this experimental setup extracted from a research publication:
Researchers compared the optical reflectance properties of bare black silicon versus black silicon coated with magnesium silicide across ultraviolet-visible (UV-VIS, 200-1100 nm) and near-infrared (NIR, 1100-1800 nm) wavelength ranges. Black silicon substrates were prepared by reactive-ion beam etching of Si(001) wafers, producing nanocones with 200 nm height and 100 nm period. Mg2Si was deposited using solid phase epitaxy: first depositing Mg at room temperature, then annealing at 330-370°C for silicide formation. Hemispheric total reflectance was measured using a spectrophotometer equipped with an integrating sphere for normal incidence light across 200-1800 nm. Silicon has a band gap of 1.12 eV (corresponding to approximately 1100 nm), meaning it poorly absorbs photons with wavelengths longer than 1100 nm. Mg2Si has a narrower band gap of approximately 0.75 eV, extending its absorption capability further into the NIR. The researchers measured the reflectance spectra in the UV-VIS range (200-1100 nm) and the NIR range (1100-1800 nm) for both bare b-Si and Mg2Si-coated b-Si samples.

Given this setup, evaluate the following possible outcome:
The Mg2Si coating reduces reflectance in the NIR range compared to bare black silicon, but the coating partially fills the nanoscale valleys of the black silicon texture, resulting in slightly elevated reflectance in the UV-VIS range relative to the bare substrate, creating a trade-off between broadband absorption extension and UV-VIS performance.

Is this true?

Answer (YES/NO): NO